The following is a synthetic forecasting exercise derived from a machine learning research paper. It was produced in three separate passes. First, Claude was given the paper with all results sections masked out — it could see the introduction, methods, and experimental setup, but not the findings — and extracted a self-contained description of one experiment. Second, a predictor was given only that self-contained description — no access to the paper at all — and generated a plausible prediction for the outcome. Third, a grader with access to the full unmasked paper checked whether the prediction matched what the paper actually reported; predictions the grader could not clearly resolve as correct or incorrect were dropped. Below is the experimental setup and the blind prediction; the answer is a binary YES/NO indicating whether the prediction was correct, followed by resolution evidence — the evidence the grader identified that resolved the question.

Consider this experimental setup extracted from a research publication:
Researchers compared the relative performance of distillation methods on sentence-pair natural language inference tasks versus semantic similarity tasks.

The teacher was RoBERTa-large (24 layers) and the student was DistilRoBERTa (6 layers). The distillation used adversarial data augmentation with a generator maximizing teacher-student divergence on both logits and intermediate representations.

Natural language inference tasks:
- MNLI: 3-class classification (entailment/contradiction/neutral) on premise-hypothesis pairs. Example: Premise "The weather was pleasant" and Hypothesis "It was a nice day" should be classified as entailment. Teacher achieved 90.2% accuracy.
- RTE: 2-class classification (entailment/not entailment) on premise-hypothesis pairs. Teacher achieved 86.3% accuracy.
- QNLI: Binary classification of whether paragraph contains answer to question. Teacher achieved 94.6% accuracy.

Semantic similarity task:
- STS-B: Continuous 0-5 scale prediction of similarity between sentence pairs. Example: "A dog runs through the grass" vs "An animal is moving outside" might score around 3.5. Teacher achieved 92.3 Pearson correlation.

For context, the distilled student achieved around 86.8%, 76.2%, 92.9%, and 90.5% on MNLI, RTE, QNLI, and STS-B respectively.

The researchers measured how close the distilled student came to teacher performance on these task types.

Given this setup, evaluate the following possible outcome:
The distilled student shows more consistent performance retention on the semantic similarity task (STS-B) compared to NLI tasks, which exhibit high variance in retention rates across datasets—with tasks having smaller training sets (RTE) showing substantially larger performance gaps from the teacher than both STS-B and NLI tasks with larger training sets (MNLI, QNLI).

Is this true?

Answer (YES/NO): YES